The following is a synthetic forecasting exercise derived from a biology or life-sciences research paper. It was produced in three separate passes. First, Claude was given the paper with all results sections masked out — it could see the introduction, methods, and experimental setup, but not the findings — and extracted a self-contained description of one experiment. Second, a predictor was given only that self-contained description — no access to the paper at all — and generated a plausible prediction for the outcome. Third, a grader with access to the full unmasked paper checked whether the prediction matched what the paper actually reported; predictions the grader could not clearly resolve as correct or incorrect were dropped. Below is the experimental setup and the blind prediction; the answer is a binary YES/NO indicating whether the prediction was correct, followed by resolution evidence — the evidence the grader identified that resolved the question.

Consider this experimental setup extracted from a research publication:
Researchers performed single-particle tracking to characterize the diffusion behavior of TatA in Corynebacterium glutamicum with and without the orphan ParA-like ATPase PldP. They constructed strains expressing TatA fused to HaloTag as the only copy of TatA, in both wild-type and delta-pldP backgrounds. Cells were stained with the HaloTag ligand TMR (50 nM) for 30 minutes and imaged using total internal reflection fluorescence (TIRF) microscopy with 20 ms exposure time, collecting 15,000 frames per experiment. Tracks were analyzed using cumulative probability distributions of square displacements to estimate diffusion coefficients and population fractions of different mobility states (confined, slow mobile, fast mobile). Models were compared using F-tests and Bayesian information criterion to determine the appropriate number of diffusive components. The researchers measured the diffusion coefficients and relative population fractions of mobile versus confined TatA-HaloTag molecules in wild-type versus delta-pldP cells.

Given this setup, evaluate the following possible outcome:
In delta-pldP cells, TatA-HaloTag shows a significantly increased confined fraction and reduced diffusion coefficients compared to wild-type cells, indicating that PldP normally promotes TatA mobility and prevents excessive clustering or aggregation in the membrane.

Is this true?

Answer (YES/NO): YES